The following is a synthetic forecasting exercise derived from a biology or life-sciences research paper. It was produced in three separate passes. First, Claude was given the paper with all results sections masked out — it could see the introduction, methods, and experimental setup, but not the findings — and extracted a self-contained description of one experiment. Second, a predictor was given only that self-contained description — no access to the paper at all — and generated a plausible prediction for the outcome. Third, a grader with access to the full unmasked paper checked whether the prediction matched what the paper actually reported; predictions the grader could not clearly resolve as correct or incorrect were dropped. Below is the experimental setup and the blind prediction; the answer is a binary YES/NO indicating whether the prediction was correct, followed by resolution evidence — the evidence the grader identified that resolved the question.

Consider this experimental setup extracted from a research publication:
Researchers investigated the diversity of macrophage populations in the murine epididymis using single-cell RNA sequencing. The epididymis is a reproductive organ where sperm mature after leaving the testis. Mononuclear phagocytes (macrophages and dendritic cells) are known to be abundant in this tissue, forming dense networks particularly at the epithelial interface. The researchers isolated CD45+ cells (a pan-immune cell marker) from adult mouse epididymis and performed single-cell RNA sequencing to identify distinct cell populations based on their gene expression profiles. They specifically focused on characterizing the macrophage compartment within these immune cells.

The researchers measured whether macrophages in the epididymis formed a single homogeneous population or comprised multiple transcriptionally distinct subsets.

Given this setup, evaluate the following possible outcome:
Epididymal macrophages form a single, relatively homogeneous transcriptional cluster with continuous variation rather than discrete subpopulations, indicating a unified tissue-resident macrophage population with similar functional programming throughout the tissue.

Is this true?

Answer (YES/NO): NO